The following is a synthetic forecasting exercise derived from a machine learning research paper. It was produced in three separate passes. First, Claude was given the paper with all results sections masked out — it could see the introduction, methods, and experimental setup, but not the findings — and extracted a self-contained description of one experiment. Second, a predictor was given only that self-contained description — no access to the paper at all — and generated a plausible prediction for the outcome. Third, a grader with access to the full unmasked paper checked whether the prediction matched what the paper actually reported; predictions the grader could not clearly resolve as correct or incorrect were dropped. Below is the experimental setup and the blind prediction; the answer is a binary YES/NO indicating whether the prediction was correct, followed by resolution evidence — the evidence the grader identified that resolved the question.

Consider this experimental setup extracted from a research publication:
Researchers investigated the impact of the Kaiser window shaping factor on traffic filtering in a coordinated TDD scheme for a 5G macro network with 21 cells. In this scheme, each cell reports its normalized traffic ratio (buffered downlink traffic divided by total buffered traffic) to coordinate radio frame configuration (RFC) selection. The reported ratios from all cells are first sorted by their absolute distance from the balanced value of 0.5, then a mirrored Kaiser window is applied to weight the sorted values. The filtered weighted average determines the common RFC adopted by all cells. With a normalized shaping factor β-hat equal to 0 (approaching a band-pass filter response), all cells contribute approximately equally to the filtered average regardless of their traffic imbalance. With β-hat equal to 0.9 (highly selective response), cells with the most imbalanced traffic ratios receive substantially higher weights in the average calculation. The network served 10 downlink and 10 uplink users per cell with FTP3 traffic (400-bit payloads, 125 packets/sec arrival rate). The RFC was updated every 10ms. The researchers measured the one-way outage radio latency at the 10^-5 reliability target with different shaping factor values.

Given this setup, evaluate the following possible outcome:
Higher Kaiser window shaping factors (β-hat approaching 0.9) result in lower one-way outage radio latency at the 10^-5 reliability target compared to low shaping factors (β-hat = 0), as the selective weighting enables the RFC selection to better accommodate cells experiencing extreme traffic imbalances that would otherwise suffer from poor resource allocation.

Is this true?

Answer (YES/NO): YES